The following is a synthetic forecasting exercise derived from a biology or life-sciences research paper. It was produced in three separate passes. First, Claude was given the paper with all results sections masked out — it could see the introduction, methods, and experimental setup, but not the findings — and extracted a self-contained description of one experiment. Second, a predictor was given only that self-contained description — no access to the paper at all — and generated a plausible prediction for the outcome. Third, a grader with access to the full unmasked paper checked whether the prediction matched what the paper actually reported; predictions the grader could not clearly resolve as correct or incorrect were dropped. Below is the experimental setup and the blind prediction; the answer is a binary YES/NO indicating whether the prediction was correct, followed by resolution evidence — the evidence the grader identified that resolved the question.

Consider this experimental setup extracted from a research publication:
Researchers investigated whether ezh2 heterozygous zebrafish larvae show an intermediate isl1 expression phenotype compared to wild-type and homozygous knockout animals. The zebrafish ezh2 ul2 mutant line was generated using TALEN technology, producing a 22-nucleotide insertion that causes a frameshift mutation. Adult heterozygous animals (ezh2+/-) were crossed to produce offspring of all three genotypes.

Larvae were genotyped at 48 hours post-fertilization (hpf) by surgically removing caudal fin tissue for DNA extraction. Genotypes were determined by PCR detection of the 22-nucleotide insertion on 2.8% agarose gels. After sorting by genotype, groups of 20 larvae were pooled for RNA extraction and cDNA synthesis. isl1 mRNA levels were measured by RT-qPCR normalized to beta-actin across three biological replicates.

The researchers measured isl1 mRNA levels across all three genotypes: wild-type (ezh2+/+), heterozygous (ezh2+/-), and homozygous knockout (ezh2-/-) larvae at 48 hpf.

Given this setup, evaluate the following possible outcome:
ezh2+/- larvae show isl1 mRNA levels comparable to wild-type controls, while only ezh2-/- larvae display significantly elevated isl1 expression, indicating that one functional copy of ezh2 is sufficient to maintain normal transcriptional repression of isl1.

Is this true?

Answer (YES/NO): NO